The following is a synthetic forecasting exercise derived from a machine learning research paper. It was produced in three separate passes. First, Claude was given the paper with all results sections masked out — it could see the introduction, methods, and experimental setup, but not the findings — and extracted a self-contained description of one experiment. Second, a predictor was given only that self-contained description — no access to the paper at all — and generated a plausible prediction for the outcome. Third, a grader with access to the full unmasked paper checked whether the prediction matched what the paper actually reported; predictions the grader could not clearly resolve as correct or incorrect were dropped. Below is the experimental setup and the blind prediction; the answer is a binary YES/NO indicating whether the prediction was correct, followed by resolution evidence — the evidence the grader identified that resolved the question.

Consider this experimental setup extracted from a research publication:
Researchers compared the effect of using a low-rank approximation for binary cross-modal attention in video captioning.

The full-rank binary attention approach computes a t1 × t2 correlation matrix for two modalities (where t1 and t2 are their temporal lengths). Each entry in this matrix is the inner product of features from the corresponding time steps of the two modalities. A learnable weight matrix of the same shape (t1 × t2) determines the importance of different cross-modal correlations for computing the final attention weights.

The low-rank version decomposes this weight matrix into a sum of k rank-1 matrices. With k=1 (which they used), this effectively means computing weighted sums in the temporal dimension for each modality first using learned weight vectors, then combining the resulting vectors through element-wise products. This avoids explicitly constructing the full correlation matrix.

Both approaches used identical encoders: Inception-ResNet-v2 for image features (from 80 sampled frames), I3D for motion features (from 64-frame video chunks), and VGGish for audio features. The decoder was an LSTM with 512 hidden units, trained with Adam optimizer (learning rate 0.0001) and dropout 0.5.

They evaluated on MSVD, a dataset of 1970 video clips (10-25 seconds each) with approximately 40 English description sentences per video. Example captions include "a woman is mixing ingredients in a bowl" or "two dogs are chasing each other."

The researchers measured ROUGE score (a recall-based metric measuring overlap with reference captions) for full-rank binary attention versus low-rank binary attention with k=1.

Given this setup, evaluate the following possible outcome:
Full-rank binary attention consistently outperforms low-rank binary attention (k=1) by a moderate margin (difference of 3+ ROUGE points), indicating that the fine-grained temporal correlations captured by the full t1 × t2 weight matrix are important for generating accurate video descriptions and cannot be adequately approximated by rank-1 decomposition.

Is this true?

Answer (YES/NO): NO